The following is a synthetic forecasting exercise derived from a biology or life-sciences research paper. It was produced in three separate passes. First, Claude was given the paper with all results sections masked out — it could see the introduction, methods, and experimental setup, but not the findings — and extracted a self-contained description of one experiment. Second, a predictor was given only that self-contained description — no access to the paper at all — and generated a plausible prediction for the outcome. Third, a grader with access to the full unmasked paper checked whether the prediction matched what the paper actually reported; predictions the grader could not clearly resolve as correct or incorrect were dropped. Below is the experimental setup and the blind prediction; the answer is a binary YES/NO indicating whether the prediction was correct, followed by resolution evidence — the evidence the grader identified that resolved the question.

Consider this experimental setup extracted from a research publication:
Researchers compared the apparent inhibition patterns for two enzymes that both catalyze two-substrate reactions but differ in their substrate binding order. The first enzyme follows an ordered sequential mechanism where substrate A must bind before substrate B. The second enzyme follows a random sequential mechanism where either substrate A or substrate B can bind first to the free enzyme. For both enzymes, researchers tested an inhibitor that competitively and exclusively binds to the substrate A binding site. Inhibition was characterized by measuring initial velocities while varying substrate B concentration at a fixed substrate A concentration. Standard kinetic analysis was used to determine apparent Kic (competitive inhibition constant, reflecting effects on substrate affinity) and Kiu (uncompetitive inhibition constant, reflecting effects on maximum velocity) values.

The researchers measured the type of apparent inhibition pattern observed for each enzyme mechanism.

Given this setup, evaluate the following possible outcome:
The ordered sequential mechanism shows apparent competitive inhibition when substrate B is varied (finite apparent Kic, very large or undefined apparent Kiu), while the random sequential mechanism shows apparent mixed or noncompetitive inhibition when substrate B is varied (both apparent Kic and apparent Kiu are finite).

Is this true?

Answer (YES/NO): NO